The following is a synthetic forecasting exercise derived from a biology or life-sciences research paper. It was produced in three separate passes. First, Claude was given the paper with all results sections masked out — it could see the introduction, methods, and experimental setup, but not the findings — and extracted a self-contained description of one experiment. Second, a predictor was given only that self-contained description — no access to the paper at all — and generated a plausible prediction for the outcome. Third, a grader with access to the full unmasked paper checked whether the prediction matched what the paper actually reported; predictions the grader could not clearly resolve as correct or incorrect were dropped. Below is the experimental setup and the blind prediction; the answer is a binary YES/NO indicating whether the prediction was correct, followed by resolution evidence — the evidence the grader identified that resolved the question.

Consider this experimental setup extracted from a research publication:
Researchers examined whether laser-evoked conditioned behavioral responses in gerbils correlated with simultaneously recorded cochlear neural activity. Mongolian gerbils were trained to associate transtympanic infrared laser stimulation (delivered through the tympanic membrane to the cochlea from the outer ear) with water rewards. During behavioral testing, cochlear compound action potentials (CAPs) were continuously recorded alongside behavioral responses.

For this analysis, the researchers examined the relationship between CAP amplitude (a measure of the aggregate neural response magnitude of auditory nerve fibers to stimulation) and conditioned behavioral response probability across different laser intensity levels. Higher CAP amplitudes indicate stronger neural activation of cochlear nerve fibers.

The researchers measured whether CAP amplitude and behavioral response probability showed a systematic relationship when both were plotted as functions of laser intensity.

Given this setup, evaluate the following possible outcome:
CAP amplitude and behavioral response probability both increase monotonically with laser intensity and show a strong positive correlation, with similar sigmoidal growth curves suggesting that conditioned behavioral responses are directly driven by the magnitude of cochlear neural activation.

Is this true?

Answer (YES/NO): NO